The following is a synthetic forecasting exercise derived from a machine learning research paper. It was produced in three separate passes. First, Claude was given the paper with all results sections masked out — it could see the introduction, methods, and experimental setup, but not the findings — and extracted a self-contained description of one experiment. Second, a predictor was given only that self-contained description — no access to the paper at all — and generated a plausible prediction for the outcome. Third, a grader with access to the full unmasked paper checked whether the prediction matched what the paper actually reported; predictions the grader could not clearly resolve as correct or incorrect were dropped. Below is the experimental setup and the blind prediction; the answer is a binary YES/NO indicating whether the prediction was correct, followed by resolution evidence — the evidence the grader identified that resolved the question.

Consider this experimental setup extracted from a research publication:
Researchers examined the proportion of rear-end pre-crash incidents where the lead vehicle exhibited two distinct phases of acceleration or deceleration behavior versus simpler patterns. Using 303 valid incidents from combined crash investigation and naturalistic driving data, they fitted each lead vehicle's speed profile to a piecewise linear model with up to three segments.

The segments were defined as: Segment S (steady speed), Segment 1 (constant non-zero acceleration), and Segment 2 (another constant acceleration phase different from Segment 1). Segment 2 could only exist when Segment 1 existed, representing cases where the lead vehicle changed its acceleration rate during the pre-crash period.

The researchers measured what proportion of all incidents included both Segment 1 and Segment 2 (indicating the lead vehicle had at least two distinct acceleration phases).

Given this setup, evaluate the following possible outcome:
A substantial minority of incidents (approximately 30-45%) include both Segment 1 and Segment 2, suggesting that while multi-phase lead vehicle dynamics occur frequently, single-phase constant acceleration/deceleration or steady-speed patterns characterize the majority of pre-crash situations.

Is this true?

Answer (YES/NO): NO